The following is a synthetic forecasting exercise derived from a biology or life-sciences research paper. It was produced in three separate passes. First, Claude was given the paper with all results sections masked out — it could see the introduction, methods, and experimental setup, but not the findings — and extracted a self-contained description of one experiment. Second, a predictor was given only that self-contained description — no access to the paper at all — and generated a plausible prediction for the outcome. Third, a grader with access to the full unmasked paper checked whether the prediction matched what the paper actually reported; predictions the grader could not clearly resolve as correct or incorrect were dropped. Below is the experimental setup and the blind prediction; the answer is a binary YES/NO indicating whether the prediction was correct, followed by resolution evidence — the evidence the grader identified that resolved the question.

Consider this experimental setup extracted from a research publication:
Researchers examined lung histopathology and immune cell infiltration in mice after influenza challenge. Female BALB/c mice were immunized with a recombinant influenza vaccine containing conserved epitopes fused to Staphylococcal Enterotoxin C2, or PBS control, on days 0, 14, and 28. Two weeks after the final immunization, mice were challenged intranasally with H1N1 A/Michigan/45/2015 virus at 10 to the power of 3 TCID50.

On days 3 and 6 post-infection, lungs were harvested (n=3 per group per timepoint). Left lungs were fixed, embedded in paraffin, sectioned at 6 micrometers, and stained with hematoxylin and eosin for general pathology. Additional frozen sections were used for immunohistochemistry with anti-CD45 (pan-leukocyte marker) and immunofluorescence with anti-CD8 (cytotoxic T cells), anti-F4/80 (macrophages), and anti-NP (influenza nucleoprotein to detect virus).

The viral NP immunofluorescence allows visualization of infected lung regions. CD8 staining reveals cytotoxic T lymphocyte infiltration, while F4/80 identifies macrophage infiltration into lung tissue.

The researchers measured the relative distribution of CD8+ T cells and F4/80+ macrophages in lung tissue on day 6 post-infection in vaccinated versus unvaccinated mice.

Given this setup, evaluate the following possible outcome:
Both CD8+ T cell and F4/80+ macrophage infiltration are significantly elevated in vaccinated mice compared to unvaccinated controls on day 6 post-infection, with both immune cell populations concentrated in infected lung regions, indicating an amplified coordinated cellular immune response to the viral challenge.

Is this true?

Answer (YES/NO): NO